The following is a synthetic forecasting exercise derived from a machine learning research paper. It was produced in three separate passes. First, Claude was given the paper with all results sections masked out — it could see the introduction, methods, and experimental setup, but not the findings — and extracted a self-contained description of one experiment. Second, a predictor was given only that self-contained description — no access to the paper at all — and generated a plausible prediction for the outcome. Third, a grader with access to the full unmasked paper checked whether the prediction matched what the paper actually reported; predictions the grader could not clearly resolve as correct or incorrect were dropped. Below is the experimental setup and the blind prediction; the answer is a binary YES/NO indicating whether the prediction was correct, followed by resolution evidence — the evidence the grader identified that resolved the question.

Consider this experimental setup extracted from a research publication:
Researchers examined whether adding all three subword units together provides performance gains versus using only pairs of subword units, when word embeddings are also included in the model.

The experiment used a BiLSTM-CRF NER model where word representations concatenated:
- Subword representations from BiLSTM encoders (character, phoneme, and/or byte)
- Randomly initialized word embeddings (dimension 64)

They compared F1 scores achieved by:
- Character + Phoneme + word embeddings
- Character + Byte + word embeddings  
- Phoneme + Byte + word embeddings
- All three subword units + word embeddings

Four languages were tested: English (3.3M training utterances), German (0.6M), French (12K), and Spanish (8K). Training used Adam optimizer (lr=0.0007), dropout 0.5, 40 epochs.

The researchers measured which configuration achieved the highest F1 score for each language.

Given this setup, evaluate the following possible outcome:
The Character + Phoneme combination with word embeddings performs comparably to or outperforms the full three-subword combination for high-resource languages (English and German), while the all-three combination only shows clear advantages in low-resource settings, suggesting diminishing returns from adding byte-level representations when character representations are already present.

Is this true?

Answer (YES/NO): NO